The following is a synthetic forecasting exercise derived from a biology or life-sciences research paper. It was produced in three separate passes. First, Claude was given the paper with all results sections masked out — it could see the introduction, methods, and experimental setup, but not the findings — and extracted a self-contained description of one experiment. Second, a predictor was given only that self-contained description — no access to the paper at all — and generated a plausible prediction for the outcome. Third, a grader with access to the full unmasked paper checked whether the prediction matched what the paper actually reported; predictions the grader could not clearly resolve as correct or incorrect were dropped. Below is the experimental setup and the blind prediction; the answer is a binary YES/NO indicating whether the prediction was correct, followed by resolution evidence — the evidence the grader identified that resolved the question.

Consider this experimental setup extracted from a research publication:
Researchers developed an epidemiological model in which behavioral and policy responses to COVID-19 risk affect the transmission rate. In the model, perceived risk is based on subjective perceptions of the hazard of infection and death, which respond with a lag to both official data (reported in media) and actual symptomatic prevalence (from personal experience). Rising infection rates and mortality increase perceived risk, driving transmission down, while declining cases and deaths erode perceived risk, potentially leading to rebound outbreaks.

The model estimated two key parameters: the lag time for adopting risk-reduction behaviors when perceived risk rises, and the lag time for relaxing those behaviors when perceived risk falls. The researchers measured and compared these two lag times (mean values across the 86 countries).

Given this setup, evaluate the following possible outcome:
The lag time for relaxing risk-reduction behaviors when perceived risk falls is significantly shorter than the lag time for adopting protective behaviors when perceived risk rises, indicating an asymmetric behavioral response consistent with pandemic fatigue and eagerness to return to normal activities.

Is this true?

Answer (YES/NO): NO